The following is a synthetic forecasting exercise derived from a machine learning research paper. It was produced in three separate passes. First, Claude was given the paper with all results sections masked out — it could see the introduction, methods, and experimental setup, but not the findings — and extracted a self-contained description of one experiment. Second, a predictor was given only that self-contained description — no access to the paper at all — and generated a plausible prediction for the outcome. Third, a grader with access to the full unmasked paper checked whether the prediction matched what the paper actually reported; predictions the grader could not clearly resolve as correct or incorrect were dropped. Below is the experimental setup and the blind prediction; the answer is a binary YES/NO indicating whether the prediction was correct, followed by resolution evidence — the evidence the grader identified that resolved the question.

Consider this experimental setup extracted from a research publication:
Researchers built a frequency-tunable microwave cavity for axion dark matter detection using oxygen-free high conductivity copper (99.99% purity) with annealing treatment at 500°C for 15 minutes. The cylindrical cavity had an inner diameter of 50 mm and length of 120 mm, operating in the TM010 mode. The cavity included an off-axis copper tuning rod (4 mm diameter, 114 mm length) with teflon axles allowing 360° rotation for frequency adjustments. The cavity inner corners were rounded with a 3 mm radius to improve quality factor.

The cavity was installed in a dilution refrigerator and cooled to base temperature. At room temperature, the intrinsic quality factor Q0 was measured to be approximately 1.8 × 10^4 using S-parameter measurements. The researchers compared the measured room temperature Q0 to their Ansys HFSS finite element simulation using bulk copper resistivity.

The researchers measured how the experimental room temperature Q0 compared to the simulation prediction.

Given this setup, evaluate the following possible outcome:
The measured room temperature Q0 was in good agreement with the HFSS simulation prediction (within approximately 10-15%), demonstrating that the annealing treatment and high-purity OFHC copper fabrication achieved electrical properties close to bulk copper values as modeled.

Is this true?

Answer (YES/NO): YES